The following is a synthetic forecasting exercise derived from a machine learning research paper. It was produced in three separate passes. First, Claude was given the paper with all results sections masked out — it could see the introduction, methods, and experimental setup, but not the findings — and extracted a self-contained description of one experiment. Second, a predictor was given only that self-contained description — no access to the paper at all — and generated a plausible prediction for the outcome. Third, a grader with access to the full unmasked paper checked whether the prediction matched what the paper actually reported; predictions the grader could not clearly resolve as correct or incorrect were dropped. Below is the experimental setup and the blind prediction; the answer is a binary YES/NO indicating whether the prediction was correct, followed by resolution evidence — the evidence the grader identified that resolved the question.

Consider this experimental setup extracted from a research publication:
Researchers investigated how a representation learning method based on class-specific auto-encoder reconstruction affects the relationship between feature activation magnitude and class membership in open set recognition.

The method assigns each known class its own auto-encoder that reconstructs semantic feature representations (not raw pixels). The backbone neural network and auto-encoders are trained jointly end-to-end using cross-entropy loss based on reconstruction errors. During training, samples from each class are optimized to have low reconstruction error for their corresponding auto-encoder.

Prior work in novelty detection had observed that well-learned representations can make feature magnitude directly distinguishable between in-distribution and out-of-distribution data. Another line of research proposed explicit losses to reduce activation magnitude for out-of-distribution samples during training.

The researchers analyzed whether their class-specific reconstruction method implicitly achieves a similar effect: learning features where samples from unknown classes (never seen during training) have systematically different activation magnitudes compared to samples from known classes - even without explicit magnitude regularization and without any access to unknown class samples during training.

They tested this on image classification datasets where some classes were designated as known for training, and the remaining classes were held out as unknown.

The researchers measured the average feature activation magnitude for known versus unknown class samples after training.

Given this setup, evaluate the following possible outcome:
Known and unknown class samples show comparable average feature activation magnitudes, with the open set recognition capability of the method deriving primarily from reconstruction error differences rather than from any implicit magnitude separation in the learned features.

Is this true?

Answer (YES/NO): NO